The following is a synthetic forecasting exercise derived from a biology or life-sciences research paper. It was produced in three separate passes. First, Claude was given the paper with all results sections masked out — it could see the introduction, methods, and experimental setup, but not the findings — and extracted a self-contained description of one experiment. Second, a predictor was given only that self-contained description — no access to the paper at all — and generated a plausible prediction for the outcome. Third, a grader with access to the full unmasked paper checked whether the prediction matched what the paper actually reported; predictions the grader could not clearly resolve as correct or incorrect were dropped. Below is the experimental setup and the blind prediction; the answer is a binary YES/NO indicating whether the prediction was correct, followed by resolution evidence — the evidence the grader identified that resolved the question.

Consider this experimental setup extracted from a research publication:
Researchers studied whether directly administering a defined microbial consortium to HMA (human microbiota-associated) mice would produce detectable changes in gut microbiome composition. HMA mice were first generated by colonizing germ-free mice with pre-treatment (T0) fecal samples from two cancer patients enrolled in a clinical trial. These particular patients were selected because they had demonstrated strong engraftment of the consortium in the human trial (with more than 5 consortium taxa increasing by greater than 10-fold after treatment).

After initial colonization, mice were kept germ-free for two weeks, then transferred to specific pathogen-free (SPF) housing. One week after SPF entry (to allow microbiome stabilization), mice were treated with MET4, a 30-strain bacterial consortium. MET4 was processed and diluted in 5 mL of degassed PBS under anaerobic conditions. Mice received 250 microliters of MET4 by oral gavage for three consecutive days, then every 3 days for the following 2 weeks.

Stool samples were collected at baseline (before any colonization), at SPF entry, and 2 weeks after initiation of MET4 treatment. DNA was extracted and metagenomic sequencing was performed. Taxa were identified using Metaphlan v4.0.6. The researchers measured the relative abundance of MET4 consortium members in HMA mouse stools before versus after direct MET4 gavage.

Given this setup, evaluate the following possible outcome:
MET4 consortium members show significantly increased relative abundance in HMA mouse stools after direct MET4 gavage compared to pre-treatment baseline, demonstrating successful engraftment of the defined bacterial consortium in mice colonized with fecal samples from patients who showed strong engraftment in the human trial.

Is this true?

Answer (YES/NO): NO